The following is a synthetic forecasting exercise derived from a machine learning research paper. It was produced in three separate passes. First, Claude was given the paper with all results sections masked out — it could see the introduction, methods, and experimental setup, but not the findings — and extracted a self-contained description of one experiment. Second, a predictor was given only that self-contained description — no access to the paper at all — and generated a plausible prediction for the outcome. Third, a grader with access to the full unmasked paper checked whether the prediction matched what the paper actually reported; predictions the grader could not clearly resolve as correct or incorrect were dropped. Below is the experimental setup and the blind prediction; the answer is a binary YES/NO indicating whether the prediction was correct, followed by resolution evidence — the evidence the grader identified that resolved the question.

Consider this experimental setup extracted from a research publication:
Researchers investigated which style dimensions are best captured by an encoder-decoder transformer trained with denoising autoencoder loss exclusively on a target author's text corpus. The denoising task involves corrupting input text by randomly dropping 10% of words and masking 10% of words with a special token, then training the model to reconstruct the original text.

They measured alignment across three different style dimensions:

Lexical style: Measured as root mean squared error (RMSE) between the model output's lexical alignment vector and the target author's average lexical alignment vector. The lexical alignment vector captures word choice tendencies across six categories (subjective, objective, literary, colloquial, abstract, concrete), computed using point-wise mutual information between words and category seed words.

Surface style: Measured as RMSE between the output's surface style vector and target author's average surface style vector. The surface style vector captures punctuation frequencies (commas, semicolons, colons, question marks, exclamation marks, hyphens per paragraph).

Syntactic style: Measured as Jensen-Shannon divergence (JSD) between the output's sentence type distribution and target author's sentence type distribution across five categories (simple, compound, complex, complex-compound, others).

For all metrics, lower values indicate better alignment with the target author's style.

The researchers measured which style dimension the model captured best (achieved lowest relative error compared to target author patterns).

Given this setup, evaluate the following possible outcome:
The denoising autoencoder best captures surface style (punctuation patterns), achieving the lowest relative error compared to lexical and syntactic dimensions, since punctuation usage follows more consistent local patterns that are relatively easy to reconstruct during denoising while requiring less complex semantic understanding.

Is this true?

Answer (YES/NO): NO